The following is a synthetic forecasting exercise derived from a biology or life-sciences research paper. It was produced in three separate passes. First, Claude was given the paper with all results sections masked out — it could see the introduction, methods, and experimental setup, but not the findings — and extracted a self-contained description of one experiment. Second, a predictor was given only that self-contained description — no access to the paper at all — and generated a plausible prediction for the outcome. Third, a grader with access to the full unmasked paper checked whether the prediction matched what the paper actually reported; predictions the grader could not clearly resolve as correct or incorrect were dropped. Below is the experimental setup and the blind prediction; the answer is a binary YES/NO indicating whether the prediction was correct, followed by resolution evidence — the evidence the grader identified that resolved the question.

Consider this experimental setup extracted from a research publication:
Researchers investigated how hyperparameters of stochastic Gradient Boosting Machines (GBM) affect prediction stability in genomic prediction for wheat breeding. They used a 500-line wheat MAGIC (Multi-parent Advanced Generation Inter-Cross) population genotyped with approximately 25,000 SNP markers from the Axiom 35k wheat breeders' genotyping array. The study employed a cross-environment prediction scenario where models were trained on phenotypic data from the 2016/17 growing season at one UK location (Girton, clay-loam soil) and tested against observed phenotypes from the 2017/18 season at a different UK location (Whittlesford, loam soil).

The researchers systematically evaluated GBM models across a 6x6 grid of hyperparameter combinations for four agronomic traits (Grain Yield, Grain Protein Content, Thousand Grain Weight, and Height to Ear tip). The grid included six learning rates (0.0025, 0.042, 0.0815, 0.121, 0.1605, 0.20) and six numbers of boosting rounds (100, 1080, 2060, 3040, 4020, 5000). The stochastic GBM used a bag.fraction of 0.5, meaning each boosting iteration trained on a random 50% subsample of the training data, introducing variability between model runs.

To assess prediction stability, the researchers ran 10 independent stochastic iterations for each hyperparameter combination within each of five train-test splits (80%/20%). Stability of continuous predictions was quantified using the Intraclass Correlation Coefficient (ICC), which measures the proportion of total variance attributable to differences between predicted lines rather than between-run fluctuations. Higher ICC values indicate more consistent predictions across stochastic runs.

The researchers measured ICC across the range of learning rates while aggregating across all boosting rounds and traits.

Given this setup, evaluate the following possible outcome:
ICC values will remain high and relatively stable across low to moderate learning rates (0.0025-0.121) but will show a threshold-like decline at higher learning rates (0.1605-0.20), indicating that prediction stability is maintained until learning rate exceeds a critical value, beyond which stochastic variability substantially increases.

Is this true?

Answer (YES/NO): NO